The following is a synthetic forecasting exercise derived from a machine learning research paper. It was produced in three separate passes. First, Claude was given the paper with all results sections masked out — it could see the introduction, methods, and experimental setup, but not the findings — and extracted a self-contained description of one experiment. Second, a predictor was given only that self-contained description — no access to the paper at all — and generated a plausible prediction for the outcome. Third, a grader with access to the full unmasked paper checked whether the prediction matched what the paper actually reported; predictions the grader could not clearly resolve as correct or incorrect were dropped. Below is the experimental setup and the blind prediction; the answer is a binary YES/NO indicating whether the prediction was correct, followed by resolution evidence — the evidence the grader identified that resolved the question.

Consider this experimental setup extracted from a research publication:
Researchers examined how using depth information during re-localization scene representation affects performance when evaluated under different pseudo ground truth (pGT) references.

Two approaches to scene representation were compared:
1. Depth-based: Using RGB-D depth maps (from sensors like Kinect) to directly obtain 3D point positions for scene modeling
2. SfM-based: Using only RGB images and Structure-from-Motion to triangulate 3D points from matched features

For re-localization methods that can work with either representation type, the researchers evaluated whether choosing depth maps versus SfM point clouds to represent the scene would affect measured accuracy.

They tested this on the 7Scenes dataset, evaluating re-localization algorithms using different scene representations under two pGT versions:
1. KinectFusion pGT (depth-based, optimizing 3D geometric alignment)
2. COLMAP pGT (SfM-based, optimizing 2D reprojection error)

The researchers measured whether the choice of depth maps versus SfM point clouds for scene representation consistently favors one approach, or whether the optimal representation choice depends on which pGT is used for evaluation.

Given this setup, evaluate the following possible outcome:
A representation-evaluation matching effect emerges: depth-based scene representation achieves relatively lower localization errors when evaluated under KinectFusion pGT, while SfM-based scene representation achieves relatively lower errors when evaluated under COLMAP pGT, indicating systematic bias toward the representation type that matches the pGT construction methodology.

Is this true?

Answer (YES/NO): YES